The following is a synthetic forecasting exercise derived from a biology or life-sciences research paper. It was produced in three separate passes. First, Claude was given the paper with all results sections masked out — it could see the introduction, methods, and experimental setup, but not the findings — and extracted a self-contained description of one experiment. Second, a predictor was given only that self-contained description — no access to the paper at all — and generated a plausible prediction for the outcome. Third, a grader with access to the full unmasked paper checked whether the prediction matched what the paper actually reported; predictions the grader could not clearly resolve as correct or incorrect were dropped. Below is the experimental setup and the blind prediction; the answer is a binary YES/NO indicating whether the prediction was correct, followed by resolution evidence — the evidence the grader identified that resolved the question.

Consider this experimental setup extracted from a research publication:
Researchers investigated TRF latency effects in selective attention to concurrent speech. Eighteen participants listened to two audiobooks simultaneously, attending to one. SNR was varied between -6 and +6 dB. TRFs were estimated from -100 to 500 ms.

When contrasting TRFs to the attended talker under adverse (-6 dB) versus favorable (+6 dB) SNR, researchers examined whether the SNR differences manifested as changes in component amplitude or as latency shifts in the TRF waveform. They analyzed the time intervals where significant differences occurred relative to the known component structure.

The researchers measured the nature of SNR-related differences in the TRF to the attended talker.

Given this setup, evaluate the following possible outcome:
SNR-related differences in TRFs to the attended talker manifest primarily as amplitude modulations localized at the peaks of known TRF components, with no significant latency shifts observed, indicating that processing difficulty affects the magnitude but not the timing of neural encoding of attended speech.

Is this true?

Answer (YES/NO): NO